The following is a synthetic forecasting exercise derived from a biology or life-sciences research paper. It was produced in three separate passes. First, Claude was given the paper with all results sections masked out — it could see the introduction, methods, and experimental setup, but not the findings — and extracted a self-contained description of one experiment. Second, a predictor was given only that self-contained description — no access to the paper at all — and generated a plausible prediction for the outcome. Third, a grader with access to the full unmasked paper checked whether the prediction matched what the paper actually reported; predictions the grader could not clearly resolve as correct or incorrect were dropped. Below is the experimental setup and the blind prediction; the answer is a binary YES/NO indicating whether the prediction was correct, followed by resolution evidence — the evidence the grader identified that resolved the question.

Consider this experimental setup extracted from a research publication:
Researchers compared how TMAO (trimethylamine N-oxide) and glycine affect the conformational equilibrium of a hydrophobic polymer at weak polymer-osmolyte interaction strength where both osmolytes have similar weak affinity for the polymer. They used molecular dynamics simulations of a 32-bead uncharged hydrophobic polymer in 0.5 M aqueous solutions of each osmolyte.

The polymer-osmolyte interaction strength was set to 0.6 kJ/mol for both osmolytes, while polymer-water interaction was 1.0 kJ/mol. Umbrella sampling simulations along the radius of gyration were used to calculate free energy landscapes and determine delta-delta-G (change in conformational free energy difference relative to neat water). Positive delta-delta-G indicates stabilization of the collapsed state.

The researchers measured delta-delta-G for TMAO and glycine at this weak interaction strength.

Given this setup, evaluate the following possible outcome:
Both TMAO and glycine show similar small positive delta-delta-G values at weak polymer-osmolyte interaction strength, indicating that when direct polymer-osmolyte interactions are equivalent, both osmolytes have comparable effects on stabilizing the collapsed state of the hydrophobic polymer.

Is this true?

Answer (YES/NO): YES